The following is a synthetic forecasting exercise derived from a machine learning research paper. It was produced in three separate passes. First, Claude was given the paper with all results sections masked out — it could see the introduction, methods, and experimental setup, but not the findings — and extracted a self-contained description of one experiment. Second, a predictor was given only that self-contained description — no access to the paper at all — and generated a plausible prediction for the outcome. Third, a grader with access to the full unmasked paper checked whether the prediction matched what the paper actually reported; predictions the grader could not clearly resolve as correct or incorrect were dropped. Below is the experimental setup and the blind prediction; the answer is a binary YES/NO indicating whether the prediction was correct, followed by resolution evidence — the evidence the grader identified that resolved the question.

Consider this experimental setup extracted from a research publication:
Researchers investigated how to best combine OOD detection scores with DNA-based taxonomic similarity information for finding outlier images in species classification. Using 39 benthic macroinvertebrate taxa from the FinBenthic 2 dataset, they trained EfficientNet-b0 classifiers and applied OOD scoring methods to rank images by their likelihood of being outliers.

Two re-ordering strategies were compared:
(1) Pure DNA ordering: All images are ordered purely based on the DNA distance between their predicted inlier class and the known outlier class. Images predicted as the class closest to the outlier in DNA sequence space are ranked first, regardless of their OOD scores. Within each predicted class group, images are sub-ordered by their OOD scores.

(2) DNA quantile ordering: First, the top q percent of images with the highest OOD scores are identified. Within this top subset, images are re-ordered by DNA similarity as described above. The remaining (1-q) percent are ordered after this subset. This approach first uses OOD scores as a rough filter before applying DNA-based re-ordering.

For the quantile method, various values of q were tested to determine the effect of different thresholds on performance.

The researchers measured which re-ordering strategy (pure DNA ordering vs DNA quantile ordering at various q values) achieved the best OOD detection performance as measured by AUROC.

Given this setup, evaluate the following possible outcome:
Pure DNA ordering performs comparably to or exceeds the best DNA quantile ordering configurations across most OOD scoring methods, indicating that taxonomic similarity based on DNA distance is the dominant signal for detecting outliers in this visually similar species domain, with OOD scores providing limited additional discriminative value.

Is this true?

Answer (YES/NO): NO